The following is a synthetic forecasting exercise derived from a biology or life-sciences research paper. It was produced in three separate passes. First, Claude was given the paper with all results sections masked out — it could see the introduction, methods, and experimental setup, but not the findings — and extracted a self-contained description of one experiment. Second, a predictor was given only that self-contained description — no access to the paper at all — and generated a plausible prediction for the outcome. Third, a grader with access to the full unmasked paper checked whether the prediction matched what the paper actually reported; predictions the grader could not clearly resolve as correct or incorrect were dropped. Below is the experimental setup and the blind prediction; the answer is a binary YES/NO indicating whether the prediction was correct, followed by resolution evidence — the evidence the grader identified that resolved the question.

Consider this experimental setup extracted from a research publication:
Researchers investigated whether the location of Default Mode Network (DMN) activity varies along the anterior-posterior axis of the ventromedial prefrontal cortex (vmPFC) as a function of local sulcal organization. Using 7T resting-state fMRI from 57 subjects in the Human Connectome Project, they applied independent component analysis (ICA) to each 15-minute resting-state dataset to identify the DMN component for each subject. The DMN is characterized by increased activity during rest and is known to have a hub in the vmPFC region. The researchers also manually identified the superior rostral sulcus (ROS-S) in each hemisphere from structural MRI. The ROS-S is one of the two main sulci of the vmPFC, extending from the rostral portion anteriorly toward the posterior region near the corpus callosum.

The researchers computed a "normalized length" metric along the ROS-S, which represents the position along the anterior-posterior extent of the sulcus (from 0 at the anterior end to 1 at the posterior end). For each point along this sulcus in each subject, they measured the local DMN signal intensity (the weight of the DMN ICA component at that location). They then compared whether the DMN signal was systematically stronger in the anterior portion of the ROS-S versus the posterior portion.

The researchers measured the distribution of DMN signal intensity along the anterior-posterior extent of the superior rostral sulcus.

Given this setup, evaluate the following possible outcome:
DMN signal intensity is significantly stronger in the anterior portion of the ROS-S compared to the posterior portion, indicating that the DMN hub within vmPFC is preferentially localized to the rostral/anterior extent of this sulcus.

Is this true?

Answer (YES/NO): YES